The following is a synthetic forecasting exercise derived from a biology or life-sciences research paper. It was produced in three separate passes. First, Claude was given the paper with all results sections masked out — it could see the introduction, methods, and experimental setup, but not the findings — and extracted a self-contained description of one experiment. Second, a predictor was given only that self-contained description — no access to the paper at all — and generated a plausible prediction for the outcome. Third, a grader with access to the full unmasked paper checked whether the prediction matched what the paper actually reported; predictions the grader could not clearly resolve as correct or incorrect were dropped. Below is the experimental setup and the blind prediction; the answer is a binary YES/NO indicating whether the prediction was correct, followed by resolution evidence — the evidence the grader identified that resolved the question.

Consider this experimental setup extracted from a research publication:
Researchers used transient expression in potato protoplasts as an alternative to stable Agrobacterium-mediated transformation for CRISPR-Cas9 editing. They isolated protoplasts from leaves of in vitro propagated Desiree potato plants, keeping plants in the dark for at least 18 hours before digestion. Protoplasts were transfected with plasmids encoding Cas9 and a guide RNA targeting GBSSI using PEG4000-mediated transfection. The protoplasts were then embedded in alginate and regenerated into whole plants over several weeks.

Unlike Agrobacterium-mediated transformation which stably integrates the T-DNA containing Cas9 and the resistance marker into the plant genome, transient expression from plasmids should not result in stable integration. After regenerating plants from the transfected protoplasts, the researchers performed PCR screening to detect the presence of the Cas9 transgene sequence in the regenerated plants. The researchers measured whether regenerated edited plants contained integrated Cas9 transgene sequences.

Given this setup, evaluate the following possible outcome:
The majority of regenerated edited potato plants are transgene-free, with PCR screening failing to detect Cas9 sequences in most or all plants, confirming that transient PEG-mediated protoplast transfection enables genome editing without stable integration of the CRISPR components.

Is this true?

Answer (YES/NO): NO